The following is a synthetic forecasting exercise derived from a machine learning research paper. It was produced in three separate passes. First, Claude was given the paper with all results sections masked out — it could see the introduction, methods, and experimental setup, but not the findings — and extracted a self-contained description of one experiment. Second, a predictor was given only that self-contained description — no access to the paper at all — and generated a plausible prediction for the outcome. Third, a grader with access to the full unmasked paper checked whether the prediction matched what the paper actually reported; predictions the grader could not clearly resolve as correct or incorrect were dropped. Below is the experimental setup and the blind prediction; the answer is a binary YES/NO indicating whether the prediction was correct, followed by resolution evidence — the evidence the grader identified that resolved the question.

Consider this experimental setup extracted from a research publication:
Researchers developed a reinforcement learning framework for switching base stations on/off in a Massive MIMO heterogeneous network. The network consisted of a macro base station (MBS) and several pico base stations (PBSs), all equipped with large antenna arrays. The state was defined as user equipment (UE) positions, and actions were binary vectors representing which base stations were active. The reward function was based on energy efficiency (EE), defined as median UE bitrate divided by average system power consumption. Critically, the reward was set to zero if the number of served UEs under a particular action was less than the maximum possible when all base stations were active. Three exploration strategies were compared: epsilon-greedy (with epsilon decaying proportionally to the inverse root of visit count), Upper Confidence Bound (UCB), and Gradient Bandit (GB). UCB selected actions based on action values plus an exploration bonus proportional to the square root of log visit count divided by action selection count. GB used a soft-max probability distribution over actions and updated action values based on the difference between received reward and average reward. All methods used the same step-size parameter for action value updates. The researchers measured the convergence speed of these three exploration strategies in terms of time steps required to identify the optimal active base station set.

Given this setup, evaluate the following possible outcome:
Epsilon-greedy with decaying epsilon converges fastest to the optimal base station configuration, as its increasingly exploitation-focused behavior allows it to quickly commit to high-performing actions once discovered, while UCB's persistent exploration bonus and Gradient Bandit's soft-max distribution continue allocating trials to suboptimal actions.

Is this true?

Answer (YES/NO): NO